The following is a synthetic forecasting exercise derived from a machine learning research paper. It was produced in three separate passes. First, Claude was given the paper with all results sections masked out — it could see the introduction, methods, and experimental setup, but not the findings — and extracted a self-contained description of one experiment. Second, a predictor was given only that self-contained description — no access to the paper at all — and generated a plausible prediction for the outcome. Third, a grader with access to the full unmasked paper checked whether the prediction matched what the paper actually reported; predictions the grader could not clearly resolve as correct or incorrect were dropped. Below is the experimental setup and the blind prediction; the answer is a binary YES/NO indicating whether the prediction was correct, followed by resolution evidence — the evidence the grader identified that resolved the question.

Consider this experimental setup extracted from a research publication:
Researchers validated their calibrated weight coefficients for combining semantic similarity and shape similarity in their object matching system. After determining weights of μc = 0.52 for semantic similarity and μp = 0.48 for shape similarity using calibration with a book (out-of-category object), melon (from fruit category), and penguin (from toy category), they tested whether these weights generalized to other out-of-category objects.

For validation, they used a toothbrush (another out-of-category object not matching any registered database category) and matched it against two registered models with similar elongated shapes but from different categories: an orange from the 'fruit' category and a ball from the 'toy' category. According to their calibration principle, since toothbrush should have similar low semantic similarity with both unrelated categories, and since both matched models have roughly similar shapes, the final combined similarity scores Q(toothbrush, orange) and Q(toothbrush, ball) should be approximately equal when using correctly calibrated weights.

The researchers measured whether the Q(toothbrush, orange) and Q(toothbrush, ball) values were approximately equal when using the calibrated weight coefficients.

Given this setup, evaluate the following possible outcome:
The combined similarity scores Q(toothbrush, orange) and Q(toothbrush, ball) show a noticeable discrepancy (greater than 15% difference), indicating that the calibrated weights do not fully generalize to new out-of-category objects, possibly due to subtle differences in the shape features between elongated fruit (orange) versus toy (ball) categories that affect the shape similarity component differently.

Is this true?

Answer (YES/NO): NO